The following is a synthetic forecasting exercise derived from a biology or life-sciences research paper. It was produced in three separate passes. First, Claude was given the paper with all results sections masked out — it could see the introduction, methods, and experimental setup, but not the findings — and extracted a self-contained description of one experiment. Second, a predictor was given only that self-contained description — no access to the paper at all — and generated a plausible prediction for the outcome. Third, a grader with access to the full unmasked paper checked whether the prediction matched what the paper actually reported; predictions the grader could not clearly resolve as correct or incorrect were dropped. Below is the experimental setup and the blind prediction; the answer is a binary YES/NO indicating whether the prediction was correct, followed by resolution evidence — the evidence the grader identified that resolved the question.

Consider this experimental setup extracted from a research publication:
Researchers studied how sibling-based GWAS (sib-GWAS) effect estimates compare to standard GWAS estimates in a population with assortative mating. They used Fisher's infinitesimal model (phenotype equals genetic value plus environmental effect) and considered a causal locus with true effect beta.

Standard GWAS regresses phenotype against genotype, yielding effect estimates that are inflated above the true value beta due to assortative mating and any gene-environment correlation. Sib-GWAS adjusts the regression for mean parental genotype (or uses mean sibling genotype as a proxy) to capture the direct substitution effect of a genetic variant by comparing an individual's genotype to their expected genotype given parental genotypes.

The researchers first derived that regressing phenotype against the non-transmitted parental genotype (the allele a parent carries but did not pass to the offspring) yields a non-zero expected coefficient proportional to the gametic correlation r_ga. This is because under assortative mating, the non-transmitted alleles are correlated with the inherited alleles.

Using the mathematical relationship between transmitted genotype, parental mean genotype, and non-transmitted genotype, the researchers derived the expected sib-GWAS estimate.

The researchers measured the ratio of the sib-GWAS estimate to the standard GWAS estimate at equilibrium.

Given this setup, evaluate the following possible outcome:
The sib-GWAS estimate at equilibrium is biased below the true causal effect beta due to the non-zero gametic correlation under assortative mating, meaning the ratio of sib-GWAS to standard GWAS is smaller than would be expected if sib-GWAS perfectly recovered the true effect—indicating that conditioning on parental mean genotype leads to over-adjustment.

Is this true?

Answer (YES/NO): NO